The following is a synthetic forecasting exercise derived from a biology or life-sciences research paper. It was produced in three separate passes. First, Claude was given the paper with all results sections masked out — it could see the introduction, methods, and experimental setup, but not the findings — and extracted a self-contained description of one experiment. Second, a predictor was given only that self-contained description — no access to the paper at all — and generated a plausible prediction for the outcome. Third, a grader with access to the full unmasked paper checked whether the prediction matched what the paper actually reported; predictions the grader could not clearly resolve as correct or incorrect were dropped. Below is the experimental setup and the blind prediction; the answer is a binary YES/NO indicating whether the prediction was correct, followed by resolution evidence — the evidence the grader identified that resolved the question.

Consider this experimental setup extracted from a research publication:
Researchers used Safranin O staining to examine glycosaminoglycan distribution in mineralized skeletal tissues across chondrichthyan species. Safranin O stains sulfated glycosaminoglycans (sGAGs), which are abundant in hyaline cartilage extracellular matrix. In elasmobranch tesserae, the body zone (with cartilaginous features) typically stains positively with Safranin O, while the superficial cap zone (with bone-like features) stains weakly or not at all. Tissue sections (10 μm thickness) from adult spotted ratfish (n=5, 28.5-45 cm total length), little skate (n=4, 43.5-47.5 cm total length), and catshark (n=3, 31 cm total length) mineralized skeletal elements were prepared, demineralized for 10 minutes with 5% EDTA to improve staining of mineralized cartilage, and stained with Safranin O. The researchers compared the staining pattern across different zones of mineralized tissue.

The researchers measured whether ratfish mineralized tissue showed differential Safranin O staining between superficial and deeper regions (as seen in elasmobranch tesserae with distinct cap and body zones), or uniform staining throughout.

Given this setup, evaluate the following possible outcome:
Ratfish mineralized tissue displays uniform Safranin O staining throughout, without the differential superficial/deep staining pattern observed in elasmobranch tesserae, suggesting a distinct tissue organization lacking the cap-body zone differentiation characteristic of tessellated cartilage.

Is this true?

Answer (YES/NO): YES